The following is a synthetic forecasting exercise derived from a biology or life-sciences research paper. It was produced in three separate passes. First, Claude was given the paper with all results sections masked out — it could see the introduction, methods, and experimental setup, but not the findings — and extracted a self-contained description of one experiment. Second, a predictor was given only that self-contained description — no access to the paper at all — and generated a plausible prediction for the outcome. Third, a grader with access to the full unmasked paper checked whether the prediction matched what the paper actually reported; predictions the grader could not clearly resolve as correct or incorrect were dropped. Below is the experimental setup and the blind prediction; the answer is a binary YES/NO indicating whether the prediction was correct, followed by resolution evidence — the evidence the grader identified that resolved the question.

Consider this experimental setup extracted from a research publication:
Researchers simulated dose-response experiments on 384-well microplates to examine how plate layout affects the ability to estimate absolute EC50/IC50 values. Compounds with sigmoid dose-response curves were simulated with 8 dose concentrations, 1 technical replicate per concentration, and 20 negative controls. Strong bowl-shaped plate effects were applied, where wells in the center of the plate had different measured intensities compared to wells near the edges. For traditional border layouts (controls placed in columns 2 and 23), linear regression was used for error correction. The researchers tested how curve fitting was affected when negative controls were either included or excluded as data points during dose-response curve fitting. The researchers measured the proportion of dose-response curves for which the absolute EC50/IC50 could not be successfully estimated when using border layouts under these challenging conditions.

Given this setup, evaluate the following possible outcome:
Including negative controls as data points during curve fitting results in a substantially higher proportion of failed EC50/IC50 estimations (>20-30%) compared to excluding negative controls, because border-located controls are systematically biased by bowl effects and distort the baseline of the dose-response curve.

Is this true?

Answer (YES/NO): NO